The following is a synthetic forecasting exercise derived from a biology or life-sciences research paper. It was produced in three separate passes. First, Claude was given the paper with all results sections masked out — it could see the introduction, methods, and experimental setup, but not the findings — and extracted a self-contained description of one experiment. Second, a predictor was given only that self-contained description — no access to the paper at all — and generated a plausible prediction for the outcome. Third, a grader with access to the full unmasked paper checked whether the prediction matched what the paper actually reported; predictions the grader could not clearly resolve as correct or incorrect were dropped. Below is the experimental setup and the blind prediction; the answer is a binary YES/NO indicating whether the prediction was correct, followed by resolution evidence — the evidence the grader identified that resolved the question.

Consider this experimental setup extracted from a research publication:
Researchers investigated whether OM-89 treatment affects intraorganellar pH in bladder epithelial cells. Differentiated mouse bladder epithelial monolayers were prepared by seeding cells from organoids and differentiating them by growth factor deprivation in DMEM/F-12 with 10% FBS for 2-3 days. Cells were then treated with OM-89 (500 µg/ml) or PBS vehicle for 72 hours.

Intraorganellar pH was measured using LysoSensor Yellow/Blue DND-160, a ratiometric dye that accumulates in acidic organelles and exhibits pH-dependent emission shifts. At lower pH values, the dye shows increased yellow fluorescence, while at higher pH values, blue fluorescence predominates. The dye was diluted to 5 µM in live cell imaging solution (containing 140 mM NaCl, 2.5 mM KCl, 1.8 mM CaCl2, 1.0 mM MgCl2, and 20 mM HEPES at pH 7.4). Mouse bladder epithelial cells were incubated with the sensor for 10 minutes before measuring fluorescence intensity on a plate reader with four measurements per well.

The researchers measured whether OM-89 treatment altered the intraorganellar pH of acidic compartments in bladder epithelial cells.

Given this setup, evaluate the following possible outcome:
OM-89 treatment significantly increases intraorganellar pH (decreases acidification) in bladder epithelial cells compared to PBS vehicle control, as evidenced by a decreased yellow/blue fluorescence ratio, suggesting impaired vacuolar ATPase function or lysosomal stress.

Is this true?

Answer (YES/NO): NO